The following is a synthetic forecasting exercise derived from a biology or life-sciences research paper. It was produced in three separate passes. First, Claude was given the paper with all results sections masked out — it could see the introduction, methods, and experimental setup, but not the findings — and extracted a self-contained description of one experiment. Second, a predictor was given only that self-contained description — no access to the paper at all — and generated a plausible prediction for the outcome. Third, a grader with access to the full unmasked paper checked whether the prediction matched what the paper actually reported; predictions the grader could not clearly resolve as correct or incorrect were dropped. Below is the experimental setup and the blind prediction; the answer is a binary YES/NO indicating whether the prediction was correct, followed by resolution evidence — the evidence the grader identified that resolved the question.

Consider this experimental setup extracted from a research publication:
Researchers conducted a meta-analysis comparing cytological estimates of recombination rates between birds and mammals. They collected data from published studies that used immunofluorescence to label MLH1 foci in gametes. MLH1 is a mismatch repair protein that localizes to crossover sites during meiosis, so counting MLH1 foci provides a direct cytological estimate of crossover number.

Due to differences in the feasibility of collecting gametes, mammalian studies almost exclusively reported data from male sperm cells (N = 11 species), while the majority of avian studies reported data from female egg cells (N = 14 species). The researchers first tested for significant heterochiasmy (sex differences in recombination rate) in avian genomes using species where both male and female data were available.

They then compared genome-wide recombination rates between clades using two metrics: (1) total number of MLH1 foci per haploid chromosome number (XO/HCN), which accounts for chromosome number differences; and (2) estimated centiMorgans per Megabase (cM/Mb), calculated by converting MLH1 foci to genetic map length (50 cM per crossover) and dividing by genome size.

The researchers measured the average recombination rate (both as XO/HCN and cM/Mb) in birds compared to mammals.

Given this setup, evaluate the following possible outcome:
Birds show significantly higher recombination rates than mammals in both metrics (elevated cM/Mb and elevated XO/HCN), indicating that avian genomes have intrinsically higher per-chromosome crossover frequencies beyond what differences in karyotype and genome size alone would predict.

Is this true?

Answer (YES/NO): NO